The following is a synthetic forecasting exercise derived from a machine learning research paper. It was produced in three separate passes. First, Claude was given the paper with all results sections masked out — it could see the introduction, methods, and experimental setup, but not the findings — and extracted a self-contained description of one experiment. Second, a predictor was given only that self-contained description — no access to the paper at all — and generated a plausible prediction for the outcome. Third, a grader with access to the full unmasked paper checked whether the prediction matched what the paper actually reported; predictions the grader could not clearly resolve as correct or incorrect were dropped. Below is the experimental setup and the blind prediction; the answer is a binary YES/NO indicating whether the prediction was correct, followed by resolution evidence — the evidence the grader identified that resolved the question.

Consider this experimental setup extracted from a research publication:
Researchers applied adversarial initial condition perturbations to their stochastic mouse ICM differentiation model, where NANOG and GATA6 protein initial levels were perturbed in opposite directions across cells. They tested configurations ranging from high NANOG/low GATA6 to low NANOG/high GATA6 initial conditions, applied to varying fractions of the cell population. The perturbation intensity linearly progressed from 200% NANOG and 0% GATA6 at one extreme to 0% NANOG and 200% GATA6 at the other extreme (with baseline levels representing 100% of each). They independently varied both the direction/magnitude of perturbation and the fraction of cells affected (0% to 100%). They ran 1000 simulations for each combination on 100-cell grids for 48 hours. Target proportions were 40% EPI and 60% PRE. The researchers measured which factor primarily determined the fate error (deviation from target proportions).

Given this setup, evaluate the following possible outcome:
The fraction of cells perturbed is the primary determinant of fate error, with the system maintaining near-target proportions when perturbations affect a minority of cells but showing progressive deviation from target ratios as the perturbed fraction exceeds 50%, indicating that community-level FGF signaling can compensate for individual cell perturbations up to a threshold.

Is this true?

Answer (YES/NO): NO